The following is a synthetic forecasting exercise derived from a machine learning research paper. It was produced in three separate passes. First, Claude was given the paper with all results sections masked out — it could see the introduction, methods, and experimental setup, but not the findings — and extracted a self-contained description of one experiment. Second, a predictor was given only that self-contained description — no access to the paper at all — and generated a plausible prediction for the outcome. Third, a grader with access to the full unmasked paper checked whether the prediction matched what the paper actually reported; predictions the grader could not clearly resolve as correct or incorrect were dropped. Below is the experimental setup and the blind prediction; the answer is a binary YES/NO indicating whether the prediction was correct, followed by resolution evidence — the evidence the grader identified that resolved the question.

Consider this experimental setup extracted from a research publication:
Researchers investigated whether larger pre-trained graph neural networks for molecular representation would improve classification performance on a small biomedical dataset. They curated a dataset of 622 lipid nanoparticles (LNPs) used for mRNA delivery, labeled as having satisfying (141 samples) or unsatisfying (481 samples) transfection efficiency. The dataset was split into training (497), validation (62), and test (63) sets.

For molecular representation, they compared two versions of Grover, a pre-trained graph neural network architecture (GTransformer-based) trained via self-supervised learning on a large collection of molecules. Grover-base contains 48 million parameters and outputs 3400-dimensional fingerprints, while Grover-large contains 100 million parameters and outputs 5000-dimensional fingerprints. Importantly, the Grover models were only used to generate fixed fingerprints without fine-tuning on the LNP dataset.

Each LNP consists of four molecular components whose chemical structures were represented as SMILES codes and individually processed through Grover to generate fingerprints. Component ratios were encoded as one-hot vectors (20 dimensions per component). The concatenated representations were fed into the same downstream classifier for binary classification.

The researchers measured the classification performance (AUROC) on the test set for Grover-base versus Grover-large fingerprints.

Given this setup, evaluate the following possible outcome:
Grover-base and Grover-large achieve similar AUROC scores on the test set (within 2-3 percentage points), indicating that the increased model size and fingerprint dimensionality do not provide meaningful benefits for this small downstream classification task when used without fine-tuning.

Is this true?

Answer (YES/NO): YES